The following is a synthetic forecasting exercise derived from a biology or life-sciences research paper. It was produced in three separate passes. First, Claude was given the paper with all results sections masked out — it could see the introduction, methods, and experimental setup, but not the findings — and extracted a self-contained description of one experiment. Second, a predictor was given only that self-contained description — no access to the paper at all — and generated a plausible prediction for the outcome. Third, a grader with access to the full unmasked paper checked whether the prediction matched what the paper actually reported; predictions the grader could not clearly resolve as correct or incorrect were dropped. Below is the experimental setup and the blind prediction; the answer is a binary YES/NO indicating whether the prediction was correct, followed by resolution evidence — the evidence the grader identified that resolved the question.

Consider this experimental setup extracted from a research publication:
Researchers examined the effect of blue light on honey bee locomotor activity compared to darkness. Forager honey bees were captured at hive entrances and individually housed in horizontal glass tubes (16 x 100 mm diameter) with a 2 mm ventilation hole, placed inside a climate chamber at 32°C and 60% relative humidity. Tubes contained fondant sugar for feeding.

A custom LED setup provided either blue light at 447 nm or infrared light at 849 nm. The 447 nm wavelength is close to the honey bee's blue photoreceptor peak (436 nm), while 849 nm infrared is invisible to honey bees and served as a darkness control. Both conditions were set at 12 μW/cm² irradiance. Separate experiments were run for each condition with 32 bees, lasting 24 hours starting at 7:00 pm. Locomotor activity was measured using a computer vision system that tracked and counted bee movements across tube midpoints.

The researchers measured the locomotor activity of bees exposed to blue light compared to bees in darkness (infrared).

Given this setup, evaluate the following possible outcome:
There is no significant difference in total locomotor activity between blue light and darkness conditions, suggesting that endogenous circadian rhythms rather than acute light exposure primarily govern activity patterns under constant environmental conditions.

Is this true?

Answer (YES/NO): YES